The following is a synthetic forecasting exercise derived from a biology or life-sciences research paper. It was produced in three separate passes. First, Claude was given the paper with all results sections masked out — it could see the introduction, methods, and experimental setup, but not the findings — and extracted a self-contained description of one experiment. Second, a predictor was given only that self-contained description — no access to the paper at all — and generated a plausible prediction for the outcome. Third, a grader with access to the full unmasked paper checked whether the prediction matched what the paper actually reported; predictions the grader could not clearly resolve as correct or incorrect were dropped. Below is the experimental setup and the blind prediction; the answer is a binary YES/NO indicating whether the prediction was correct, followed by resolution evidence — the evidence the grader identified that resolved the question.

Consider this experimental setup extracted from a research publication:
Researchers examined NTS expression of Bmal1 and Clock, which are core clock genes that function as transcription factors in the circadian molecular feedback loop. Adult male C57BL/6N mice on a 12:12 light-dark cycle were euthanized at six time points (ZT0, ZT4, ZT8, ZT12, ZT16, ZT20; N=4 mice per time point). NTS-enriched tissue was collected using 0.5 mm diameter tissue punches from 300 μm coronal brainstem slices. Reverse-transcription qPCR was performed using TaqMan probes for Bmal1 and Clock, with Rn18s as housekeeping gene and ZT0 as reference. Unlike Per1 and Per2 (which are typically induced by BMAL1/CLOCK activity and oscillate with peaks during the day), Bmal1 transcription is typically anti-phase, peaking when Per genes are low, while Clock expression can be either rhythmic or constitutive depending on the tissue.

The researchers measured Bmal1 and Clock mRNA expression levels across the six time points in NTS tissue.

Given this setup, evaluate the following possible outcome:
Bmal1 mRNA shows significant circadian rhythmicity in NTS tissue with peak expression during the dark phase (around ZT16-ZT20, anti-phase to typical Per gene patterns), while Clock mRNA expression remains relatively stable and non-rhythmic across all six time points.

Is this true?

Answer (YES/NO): NO